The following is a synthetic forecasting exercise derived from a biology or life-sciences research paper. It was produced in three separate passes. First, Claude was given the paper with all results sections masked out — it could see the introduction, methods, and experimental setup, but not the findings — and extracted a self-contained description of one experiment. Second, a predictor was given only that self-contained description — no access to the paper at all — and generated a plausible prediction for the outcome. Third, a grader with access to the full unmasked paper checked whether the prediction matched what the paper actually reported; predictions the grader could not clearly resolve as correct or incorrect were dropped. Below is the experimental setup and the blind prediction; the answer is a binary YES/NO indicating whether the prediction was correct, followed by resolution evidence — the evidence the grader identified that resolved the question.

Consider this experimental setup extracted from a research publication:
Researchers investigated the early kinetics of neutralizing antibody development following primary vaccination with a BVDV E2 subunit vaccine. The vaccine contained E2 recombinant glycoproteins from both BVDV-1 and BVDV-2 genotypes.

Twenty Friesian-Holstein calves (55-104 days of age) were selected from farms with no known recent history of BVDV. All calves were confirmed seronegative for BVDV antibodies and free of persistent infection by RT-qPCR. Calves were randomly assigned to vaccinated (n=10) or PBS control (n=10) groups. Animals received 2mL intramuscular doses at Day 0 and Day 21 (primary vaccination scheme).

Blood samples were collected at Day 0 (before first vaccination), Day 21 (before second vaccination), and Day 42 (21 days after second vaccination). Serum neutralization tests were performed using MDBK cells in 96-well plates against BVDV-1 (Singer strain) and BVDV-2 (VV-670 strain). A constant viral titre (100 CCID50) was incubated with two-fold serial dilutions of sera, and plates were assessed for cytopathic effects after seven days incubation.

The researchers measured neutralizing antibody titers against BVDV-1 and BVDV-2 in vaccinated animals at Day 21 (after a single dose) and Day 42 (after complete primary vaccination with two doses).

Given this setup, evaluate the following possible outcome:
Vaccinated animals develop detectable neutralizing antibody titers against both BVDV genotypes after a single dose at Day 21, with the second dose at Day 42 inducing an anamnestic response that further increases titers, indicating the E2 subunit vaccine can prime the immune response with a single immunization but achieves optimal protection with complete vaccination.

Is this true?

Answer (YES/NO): NO